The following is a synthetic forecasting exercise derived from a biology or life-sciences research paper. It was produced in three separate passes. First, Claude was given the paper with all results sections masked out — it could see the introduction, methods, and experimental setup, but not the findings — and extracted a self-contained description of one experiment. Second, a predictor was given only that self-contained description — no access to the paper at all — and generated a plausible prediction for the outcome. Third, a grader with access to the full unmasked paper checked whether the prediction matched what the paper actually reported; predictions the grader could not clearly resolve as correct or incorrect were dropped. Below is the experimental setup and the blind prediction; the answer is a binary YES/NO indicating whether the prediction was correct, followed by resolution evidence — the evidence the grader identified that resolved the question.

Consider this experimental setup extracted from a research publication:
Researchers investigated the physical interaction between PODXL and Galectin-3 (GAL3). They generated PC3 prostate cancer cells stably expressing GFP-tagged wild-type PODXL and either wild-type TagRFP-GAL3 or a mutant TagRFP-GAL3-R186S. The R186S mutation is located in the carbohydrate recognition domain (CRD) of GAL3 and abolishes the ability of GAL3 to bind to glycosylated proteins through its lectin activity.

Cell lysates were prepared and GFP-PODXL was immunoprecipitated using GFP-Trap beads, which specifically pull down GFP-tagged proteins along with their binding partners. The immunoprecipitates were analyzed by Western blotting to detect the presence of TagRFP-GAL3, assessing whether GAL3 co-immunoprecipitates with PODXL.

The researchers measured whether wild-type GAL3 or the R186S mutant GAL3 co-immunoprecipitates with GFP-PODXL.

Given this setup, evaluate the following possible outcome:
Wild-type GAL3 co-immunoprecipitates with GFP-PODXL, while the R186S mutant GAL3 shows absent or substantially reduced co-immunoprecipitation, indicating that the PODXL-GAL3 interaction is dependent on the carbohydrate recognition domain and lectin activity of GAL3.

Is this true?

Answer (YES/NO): YES